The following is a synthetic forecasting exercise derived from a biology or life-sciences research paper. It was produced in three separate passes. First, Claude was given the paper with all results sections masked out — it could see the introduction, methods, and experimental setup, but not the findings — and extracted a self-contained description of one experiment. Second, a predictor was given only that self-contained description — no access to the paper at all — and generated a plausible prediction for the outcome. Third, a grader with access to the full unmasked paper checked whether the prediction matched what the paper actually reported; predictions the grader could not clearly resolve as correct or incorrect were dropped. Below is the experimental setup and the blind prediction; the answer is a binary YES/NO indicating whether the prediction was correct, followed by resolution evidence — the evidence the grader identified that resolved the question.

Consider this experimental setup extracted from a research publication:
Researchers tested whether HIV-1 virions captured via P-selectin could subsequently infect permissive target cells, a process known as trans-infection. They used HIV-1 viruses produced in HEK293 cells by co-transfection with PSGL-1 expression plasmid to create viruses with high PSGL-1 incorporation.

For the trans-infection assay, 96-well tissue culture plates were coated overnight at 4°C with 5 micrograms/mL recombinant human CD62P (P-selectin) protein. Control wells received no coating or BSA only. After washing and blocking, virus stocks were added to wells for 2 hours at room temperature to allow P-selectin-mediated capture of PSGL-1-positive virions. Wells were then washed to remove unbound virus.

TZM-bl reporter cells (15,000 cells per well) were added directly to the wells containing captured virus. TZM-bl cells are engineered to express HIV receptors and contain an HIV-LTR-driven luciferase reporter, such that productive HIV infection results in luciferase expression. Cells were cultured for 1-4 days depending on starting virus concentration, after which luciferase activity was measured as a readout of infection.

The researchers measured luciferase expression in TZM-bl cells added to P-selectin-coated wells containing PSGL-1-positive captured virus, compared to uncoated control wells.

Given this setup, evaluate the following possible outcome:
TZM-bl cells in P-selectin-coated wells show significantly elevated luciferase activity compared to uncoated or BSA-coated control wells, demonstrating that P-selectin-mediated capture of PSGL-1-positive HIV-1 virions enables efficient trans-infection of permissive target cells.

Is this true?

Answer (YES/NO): NO